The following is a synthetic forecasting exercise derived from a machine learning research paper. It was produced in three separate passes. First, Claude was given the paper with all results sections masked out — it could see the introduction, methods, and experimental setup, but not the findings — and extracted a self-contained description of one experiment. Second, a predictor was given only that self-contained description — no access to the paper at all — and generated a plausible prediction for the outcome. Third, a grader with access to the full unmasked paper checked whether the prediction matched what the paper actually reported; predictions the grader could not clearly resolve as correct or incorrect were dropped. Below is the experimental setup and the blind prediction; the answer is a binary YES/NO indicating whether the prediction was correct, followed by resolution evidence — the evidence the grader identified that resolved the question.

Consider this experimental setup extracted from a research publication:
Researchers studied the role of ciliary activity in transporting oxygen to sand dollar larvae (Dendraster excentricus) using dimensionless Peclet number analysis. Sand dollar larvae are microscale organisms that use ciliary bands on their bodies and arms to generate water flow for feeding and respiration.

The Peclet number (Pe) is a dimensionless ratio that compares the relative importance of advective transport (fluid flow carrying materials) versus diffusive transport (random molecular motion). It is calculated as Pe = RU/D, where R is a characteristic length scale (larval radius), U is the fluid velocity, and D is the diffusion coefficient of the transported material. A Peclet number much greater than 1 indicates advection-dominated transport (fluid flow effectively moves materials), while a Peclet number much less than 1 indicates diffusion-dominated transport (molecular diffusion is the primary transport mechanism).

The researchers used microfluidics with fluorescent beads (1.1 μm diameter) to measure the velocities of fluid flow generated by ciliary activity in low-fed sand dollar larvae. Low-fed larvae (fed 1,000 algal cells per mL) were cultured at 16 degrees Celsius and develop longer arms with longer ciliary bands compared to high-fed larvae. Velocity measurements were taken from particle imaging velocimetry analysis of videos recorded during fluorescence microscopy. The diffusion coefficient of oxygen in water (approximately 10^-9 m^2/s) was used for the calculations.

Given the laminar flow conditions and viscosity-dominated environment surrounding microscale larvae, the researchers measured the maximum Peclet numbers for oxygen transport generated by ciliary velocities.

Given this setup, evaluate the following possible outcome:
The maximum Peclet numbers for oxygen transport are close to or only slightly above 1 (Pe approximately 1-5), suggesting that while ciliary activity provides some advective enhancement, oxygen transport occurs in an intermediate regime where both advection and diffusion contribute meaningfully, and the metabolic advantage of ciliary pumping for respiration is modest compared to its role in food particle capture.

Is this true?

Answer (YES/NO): NO